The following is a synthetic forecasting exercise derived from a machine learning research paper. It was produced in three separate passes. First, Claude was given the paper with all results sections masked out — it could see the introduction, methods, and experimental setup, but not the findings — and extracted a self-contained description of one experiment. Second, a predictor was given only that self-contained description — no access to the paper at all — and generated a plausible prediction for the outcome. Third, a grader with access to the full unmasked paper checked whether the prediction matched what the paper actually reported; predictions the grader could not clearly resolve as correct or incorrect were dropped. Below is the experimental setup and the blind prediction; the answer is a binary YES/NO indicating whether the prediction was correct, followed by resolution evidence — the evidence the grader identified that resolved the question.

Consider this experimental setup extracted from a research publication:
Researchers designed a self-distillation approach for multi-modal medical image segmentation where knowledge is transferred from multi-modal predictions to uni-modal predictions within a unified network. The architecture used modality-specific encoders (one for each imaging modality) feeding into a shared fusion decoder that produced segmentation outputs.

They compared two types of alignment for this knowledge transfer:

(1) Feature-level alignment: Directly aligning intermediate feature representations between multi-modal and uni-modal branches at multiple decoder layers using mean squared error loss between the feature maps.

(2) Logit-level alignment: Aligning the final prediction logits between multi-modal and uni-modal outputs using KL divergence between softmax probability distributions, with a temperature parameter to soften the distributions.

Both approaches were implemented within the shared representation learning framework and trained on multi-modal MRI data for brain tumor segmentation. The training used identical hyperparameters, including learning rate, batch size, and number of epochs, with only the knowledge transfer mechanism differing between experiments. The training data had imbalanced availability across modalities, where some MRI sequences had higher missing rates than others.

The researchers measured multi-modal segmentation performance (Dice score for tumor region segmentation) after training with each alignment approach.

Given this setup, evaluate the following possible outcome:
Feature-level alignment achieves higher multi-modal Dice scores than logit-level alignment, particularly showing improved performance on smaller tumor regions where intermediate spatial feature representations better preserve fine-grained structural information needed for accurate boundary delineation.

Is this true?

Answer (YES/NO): NO